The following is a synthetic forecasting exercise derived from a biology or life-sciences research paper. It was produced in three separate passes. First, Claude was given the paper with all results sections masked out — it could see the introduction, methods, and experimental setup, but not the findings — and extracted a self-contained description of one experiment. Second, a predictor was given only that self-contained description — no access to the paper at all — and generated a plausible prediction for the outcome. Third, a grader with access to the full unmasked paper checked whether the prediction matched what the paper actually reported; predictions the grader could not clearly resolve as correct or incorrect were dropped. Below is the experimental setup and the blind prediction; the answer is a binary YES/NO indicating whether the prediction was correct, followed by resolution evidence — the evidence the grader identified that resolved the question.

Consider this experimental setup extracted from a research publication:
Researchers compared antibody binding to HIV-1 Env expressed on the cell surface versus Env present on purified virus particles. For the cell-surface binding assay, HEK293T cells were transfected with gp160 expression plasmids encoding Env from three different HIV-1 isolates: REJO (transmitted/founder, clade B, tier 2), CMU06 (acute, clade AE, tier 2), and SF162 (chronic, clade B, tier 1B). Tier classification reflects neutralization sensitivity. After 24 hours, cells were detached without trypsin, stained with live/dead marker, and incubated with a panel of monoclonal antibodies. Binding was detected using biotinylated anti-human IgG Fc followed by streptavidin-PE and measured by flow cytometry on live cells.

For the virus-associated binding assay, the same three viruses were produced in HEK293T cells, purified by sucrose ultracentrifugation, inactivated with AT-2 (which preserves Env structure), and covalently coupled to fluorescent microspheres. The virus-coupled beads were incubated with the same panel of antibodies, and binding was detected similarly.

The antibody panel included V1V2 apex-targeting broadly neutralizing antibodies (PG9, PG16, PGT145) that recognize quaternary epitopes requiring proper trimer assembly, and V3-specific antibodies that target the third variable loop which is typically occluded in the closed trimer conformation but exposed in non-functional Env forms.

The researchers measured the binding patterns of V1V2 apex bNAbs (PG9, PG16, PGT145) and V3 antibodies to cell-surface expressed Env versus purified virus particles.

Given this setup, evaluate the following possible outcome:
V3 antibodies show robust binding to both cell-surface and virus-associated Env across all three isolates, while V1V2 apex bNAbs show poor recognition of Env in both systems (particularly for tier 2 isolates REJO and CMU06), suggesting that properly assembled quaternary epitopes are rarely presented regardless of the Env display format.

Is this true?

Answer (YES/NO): NO